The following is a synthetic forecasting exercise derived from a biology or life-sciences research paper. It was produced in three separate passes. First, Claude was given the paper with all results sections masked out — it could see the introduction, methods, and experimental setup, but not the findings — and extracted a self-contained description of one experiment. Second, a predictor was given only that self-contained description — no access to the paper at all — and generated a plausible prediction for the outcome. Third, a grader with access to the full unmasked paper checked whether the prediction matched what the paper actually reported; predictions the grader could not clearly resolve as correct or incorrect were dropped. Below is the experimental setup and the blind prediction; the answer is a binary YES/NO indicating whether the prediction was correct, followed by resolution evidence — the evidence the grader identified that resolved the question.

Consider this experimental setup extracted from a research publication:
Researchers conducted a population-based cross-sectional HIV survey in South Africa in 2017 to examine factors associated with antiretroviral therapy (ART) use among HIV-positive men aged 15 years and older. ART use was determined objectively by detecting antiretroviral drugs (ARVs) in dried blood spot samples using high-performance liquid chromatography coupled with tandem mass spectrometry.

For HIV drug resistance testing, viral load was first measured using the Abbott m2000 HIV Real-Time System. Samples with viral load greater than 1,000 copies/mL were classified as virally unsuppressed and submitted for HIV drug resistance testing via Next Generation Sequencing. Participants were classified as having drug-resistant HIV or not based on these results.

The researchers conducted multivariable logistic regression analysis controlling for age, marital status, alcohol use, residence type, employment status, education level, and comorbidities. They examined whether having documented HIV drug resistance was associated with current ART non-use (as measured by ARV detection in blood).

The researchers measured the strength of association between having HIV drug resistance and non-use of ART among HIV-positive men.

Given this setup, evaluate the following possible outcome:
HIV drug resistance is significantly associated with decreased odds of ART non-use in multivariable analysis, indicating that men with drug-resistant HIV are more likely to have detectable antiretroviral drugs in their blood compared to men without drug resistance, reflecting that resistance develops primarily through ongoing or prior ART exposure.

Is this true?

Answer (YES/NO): NO